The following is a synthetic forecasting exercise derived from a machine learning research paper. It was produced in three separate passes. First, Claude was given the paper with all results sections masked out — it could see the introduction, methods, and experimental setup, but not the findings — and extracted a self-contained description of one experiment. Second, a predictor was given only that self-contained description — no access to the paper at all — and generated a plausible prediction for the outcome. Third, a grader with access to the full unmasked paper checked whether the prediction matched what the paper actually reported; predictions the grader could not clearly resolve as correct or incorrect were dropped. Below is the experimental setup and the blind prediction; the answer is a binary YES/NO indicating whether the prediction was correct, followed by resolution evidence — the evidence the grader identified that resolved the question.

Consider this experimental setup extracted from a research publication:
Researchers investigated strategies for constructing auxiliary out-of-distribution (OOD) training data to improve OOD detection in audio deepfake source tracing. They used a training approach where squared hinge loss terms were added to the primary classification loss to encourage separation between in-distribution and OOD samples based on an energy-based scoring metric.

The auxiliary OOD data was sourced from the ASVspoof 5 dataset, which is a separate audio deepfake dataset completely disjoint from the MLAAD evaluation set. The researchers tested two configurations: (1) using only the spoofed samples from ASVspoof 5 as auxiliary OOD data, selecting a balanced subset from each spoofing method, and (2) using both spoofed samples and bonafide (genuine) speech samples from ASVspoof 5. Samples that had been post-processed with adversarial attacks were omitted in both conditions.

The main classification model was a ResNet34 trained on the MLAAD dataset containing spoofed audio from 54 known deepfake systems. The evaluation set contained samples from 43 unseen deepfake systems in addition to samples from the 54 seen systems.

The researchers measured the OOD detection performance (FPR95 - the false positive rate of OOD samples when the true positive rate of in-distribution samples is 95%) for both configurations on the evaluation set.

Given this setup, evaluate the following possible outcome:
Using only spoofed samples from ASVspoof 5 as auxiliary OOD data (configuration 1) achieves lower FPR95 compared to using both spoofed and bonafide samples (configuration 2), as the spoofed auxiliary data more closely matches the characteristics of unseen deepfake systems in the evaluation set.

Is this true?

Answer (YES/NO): YES